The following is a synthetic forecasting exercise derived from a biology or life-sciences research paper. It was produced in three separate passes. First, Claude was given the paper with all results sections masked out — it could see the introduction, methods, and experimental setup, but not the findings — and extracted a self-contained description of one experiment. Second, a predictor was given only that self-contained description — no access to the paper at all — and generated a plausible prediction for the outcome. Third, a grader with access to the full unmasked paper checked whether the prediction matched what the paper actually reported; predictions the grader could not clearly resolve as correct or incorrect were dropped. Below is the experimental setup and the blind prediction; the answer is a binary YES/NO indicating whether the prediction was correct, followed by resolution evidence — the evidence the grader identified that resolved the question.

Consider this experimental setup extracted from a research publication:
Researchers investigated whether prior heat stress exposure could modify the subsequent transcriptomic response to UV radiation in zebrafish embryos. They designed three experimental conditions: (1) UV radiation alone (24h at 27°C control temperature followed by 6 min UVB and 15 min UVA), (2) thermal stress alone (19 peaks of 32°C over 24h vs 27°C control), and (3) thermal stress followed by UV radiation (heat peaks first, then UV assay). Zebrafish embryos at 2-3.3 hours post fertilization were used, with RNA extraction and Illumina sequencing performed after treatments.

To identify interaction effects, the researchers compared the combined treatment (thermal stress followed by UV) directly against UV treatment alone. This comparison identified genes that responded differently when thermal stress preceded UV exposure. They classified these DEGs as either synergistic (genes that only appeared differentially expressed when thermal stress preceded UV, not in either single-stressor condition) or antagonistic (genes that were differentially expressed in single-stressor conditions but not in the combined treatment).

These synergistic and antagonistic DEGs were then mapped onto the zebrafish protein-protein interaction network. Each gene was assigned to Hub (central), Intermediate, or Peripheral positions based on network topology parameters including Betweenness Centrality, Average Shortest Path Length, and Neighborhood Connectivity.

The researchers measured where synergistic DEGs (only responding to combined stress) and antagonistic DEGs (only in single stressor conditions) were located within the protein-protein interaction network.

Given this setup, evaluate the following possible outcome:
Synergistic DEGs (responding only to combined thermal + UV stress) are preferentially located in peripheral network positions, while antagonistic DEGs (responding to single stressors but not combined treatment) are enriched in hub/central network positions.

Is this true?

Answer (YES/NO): NO